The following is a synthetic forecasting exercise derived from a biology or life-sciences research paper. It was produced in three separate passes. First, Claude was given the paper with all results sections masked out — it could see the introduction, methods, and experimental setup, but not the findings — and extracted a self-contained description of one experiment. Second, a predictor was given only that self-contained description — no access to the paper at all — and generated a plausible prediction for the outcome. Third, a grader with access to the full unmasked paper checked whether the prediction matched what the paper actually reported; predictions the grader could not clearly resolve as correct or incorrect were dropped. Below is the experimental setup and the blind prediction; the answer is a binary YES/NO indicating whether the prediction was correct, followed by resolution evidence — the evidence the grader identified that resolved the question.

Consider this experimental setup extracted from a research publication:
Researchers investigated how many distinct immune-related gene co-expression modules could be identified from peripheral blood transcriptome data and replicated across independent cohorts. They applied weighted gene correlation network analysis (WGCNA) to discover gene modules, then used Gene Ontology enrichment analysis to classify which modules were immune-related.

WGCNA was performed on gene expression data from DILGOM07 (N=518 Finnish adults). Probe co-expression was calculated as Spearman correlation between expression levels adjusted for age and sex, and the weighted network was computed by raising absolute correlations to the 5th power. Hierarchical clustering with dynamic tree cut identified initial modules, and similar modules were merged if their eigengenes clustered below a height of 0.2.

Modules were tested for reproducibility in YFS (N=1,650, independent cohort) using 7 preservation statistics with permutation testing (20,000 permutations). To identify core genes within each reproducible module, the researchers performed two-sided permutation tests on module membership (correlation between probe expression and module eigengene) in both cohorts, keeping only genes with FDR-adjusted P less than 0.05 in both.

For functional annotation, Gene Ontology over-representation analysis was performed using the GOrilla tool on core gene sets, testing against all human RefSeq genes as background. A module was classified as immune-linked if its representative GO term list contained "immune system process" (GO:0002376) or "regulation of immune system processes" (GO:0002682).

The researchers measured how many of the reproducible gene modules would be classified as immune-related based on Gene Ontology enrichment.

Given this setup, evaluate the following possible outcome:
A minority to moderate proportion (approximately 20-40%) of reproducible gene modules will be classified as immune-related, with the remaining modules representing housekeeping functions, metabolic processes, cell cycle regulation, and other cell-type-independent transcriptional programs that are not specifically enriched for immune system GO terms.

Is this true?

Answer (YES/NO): YES